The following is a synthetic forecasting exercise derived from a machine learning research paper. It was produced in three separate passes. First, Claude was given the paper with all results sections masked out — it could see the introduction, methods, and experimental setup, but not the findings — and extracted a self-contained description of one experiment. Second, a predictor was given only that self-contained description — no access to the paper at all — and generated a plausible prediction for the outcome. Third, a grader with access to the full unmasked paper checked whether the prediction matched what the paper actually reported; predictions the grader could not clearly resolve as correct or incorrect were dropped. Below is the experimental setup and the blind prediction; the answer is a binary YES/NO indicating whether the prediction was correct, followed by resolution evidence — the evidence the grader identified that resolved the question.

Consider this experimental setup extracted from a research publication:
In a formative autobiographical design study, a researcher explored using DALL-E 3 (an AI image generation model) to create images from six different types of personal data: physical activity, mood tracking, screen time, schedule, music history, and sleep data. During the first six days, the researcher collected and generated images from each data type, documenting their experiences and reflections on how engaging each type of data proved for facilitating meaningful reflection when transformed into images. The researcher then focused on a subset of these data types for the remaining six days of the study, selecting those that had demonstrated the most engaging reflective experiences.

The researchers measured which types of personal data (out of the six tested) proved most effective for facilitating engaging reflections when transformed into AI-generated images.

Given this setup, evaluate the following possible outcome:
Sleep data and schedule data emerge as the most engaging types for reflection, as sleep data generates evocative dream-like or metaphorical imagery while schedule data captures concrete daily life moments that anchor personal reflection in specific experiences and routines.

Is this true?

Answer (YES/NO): NO